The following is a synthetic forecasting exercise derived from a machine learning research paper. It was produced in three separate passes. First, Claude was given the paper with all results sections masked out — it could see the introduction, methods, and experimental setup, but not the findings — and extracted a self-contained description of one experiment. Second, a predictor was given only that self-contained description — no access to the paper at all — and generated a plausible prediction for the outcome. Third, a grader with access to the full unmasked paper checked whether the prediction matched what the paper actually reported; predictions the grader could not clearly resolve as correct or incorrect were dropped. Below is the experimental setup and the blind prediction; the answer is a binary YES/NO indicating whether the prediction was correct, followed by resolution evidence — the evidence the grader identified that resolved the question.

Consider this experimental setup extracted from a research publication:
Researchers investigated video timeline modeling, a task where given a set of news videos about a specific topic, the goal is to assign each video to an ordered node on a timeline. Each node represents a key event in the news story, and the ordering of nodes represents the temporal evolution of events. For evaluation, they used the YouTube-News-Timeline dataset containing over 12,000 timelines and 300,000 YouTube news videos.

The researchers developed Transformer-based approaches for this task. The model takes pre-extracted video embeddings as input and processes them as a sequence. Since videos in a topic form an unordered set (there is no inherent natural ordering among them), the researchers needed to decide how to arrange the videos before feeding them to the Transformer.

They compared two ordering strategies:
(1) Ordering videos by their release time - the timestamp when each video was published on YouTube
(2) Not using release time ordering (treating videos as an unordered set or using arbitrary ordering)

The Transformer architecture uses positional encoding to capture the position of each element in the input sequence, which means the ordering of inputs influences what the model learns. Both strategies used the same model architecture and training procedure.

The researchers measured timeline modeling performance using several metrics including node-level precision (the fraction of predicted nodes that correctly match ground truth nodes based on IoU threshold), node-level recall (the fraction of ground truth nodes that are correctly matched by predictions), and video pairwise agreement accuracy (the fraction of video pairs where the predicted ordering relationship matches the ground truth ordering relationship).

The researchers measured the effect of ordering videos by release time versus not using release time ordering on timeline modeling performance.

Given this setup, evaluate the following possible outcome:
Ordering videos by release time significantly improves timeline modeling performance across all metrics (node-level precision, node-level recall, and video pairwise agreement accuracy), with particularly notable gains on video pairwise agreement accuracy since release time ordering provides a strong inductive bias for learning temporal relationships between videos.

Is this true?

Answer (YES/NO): NO